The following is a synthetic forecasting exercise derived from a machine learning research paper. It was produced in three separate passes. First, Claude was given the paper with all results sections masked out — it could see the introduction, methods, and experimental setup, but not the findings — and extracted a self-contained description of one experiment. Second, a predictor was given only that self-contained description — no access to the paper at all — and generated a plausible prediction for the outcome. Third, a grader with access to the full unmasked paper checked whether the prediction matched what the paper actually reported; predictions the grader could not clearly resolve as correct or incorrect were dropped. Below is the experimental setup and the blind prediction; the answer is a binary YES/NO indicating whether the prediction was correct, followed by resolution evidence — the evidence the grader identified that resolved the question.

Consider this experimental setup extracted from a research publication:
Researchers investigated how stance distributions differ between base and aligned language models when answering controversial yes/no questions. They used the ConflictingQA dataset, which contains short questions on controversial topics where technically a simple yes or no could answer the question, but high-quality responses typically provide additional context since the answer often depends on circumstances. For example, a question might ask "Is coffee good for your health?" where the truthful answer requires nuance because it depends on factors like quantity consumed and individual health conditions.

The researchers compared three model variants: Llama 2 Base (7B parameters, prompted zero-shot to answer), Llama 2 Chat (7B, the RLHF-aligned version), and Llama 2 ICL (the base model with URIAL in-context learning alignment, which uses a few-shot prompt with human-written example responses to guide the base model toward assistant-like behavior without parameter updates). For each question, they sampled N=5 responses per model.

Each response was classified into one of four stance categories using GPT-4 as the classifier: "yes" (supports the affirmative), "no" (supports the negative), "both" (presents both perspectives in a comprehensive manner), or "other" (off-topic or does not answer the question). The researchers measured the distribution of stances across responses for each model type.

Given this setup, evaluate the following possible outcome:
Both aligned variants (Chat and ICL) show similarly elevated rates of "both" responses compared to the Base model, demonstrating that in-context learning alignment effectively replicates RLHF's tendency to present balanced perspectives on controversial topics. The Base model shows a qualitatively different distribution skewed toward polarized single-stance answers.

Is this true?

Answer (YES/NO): YES